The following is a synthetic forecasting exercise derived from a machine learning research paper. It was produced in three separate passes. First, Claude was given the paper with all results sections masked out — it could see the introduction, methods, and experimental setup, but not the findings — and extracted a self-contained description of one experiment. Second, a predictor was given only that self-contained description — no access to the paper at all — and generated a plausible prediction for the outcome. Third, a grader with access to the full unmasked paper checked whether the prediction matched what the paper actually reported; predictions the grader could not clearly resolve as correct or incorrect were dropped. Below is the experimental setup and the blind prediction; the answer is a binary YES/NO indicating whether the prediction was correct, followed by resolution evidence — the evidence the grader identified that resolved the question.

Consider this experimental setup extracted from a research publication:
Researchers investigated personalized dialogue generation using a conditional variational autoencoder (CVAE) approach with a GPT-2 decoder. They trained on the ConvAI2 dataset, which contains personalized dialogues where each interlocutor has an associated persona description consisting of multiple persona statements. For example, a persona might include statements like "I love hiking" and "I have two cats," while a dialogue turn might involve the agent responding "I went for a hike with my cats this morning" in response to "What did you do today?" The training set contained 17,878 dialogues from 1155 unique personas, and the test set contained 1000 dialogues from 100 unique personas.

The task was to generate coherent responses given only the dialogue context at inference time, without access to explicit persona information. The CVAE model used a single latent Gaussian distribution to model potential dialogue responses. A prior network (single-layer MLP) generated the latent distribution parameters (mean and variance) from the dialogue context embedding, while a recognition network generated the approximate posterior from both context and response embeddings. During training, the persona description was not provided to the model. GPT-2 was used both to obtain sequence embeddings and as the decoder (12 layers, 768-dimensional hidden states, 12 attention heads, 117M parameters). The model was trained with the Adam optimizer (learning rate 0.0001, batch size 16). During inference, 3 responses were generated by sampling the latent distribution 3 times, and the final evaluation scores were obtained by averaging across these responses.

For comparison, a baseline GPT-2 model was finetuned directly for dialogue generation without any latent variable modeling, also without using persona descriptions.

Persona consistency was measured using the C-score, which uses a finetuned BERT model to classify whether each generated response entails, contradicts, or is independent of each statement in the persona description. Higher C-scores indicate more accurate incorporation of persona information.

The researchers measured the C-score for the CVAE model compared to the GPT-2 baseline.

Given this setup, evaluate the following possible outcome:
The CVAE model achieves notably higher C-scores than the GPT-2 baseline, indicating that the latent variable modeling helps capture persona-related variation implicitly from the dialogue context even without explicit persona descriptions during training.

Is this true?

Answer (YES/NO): NO